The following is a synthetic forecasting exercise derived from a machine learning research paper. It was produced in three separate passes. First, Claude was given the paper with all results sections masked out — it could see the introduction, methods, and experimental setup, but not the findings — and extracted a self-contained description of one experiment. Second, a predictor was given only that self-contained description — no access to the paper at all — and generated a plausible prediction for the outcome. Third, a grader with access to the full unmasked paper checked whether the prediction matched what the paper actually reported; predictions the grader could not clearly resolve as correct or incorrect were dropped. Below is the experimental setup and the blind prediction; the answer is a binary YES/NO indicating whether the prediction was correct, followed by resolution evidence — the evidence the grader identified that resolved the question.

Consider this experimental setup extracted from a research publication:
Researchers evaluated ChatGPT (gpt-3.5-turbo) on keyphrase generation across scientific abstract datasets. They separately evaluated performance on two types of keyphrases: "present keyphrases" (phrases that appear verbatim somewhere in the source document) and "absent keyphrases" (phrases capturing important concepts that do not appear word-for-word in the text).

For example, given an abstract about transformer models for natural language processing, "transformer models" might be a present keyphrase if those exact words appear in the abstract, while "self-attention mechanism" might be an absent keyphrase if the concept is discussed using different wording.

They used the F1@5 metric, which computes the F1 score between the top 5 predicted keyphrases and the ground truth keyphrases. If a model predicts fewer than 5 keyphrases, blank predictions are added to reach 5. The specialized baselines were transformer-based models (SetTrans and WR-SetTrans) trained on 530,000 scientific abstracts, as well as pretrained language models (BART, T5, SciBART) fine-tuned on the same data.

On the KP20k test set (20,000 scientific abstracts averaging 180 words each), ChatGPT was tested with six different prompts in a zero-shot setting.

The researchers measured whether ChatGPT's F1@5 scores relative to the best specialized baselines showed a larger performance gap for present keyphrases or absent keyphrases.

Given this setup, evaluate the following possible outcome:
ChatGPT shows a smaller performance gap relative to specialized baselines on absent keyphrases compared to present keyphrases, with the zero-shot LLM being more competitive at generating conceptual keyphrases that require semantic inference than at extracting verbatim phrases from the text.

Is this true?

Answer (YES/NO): YES